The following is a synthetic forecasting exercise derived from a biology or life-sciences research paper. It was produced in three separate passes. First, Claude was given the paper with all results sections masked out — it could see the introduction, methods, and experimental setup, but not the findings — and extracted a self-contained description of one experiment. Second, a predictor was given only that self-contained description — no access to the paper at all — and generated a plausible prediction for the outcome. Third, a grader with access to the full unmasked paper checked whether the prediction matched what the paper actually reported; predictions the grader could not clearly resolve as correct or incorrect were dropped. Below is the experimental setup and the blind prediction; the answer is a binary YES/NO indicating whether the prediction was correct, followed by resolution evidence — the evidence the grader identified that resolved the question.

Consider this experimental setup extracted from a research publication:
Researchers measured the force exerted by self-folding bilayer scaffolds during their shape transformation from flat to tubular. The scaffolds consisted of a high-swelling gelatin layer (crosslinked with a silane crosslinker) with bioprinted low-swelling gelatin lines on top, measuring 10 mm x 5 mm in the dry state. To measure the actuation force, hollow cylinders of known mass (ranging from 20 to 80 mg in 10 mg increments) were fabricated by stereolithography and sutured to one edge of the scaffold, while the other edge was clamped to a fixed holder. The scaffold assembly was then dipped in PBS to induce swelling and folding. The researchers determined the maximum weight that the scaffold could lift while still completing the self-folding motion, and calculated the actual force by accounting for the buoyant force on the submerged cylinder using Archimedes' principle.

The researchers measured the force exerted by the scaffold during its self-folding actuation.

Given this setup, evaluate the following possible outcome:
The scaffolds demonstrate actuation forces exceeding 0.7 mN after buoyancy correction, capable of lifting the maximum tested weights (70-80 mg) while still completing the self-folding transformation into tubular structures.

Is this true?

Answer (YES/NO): NO